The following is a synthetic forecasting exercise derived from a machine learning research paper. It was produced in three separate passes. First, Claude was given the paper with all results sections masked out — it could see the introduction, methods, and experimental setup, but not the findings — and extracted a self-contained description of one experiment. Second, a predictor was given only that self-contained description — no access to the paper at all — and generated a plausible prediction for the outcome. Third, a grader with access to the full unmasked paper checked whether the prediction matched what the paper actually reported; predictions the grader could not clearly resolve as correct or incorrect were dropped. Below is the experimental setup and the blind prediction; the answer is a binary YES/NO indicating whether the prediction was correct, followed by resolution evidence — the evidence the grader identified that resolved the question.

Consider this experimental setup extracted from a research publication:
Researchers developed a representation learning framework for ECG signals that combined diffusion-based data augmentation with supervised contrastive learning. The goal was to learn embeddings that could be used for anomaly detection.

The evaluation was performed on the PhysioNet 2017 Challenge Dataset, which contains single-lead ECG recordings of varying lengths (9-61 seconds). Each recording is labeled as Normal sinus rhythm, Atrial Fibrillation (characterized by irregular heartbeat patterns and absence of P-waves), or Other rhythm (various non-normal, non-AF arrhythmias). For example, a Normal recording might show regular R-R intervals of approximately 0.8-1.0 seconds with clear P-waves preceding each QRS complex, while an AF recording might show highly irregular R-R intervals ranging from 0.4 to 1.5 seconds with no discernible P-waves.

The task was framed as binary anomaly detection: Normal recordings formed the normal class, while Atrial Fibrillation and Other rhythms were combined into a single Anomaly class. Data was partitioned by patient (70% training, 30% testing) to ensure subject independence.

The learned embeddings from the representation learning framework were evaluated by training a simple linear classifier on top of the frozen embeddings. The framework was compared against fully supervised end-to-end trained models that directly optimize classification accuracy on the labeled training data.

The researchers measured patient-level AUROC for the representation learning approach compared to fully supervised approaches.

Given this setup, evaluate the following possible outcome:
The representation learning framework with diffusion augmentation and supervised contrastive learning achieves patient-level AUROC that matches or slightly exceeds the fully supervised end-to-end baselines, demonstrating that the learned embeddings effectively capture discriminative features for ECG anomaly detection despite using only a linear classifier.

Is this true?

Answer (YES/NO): NO